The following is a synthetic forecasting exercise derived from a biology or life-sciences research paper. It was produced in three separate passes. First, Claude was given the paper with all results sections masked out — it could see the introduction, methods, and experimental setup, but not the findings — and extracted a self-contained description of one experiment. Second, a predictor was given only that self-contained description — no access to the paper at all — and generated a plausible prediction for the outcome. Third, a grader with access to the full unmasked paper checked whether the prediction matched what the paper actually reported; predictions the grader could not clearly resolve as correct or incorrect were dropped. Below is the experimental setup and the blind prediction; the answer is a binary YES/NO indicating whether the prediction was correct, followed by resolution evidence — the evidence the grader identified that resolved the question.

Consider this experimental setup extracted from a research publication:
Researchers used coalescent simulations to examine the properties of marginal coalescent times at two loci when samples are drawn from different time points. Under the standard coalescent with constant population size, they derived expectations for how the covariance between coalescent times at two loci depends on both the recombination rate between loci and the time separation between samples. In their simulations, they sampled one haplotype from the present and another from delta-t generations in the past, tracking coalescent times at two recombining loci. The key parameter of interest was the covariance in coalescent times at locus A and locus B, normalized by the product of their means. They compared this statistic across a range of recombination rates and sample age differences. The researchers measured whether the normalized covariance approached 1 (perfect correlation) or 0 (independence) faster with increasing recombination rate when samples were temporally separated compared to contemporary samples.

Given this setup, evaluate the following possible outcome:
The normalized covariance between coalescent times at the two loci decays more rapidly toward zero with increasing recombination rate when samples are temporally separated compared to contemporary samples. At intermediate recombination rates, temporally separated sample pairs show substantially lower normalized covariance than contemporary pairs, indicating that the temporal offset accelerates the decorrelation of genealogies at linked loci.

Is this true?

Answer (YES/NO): YES